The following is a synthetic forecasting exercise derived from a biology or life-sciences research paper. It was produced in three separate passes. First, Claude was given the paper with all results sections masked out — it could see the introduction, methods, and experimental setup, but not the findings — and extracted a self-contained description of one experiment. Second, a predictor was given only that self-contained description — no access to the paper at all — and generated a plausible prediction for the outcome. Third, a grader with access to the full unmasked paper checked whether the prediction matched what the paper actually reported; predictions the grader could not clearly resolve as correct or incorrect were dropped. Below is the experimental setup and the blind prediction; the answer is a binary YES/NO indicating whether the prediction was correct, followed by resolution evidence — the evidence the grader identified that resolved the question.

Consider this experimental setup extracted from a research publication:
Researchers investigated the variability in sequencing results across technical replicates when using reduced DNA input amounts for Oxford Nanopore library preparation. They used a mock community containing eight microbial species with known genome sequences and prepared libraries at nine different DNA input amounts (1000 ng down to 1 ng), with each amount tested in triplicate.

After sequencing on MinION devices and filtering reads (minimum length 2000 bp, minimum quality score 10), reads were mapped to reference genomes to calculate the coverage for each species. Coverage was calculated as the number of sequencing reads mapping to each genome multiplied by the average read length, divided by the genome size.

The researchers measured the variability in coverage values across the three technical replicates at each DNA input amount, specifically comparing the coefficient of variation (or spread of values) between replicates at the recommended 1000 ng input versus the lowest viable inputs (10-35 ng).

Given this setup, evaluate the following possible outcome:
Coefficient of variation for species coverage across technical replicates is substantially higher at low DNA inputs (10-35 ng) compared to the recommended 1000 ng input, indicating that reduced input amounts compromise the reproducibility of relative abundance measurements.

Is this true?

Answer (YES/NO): NO